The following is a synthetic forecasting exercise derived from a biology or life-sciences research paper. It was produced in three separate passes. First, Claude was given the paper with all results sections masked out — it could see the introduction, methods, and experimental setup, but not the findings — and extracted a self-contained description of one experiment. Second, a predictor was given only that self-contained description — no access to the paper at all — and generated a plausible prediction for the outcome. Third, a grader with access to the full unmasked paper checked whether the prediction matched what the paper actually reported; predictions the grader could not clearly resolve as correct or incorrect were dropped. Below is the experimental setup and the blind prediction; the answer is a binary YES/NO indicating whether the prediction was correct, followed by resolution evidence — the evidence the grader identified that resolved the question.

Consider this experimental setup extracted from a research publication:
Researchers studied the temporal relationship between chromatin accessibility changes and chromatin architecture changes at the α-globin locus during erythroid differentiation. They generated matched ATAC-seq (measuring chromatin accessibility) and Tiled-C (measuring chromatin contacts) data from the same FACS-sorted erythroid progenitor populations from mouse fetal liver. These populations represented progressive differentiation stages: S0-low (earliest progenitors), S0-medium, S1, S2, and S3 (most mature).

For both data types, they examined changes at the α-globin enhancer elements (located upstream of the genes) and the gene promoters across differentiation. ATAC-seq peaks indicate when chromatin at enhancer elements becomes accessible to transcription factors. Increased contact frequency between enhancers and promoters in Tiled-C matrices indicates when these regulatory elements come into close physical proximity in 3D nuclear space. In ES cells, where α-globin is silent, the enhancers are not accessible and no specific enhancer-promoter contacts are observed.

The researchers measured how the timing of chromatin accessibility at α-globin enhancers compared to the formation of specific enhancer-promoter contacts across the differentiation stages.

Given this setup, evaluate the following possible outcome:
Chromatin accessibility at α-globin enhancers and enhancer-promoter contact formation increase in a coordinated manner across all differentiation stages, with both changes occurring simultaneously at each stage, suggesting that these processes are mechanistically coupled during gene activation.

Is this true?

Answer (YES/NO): NO